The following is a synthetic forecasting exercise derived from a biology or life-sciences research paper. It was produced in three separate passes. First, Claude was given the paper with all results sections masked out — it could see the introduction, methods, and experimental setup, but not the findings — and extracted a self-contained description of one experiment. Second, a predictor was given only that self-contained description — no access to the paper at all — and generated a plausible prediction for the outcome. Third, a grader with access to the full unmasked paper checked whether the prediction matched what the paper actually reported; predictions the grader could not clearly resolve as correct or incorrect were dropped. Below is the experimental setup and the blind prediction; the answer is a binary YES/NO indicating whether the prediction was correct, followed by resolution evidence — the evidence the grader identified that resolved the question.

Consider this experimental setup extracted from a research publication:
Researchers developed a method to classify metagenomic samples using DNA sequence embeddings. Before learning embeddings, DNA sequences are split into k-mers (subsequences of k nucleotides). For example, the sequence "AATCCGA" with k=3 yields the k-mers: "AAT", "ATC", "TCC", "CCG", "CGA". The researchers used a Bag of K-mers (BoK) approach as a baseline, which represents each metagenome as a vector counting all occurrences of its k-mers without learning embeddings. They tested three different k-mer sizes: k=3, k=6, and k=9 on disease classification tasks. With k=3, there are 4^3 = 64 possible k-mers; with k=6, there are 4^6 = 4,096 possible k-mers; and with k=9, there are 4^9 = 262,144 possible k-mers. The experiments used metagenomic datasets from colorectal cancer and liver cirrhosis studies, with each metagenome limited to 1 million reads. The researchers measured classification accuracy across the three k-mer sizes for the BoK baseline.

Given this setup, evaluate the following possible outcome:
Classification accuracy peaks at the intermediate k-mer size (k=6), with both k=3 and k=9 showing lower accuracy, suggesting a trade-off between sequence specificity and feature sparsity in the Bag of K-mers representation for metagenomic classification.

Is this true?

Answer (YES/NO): NO